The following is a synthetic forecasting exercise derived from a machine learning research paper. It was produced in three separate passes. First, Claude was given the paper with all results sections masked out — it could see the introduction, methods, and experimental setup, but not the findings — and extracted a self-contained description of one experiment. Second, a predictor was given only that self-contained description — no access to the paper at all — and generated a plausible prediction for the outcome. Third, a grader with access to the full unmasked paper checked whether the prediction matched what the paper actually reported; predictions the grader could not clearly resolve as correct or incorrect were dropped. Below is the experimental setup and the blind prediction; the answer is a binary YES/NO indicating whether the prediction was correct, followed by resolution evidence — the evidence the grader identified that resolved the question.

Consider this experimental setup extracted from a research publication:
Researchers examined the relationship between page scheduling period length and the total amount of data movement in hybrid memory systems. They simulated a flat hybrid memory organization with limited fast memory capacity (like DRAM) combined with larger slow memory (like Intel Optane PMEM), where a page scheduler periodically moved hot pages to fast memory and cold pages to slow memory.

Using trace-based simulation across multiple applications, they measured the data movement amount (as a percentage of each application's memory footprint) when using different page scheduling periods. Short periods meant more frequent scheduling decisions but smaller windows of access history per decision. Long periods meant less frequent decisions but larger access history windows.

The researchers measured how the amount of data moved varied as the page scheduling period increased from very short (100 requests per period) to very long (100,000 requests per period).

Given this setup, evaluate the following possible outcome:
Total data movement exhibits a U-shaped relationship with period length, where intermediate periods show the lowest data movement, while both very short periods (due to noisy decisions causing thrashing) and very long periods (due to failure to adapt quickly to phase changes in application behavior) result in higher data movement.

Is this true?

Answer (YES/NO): NO